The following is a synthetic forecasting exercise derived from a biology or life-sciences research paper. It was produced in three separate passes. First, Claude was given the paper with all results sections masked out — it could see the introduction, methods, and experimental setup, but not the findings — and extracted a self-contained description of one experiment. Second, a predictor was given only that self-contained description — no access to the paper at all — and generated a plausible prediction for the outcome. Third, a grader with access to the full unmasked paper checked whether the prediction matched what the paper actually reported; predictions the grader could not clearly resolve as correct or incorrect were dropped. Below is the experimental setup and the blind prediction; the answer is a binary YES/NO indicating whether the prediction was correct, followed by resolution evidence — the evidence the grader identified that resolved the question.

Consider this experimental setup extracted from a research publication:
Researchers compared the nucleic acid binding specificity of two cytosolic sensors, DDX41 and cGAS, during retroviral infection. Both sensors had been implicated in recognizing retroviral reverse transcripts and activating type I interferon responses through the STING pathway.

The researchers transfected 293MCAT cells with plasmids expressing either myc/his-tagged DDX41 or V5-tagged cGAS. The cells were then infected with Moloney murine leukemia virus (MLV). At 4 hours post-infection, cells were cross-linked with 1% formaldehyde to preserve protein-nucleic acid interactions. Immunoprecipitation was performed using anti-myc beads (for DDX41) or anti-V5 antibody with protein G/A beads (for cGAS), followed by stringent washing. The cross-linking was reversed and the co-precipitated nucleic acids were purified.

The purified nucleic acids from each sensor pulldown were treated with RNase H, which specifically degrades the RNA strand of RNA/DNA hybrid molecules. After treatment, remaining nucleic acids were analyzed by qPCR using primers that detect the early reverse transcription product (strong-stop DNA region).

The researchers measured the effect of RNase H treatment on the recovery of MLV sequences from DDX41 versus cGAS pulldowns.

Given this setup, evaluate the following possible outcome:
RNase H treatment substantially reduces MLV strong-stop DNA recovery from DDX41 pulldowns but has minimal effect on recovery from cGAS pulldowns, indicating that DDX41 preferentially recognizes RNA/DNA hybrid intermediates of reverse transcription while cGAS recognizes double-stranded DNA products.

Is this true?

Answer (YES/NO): YES